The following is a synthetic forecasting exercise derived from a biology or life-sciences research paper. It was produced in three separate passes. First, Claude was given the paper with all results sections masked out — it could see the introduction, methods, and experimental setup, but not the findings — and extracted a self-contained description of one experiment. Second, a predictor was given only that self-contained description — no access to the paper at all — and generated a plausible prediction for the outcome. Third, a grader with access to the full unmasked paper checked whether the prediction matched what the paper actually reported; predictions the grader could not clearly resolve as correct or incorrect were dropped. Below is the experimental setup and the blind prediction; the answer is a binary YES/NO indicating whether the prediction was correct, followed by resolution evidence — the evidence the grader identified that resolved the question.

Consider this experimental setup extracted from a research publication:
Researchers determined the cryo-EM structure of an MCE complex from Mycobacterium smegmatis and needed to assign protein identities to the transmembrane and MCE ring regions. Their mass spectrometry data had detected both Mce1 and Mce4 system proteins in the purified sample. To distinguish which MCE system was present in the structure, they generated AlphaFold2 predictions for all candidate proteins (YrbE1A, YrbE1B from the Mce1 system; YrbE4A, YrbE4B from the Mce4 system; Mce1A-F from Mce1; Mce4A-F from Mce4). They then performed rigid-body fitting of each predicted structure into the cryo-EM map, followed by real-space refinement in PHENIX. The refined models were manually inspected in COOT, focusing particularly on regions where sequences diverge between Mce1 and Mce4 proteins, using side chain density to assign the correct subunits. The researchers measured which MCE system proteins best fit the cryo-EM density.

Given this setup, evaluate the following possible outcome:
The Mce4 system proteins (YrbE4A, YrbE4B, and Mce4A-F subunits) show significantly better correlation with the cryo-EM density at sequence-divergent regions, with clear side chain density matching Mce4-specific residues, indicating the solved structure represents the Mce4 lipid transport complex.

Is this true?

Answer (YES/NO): NO